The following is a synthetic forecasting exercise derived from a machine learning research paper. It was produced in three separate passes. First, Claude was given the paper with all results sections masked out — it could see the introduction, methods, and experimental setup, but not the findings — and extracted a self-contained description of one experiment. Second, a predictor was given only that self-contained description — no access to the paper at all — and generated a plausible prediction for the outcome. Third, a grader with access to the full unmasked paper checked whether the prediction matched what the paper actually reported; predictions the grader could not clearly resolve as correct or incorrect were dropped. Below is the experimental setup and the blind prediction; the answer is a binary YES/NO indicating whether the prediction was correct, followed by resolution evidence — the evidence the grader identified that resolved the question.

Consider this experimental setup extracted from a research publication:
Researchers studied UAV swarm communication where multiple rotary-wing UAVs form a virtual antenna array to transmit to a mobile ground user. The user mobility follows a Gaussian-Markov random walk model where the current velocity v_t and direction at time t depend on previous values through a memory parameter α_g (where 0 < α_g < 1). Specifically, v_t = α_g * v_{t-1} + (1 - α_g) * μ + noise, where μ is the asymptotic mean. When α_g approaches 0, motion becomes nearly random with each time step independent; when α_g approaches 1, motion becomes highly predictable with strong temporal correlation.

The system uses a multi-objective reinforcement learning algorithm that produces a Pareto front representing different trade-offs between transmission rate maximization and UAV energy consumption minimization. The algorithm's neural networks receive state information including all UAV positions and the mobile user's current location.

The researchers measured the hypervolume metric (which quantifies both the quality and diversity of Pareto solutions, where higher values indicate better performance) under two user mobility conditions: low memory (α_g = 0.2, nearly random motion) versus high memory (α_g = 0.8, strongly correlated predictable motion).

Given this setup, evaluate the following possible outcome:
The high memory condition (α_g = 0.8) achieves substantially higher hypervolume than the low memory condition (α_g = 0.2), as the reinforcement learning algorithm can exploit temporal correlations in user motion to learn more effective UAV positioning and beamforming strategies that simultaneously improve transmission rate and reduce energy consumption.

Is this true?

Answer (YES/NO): NO